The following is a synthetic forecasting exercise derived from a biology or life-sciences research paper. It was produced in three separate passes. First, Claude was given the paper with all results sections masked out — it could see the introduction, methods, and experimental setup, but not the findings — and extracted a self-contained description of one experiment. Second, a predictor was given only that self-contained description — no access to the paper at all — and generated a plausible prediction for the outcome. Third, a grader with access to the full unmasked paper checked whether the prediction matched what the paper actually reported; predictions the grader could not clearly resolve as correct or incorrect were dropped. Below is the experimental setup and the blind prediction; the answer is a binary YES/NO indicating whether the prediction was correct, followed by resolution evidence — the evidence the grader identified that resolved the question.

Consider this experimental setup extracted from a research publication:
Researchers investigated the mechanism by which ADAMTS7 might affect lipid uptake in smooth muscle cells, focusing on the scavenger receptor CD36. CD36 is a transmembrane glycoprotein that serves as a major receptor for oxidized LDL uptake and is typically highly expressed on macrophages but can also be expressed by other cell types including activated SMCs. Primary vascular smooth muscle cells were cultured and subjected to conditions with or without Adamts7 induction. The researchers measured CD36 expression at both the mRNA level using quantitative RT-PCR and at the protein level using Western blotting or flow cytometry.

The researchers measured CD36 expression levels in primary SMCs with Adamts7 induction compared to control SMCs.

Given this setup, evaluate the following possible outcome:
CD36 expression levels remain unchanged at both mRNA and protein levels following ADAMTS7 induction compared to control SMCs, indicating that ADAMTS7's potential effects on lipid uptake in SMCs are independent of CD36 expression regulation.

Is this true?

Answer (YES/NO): NO